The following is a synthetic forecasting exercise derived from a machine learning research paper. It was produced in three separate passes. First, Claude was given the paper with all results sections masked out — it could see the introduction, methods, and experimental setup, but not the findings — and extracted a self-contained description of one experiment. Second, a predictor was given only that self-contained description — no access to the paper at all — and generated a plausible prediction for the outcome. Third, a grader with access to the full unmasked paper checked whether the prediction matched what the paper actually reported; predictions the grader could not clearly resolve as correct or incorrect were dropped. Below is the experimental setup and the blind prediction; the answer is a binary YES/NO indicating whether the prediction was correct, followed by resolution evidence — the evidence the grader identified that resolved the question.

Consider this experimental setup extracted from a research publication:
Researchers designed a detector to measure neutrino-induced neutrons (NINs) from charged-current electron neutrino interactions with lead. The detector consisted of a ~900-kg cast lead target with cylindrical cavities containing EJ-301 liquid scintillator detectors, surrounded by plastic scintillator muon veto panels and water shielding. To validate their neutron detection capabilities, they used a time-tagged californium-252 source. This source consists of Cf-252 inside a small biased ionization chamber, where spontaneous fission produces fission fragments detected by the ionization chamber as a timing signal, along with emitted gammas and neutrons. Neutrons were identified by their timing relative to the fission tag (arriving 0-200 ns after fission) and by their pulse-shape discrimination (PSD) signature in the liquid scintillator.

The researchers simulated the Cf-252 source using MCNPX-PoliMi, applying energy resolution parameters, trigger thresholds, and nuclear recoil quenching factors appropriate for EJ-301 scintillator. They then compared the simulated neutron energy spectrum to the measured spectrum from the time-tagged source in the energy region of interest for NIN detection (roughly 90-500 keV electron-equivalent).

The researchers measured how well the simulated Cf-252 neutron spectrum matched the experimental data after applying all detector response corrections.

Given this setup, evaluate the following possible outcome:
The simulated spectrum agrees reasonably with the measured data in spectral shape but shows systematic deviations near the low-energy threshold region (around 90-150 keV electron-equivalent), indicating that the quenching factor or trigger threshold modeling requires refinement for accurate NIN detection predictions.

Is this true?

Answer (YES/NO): NO